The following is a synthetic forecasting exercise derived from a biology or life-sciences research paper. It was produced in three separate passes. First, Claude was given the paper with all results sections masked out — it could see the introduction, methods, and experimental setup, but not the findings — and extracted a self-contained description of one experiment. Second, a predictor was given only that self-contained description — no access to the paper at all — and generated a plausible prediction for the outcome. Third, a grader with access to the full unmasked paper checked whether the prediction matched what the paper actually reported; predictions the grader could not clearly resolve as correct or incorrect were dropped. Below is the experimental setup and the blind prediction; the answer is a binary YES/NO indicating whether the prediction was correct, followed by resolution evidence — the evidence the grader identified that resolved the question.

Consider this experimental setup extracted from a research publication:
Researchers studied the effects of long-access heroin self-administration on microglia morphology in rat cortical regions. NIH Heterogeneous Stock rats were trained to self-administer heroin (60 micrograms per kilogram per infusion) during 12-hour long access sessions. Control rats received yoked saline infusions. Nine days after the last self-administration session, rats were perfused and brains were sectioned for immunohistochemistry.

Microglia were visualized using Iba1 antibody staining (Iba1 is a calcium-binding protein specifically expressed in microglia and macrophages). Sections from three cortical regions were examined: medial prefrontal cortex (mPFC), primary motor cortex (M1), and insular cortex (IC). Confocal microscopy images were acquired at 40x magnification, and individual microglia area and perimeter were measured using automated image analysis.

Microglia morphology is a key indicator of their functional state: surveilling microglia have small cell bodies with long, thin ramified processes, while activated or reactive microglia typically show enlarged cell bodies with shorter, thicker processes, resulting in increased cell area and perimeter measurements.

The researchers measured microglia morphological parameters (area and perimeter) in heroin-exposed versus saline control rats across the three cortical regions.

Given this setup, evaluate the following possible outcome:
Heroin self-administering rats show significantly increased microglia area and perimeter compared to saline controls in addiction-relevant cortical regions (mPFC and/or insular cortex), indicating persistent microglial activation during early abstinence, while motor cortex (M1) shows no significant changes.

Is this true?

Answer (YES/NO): NO